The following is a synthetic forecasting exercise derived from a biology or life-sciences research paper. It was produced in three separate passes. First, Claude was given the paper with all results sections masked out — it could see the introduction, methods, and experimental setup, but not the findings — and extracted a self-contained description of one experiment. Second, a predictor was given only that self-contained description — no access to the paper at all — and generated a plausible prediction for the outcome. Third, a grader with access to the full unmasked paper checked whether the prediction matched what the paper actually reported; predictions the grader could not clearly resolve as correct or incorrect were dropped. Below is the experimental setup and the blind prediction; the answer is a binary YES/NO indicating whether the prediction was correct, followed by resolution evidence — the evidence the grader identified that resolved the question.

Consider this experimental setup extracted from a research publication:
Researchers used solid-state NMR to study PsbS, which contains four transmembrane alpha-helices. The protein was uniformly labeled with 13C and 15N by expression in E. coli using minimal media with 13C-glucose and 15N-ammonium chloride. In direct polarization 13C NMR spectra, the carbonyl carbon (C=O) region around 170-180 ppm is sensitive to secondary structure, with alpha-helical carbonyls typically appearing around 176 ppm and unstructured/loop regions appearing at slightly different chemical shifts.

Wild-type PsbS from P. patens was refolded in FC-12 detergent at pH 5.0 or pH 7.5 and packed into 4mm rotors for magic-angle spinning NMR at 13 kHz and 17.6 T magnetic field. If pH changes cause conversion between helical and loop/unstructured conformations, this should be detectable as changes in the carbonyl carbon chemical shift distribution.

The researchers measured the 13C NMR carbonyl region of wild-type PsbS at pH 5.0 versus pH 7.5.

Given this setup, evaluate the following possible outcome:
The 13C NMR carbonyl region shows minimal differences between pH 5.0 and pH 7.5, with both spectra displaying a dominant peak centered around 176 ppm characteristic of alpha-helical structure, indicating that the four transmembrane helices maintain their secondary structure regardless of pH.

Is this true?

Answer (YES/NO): NO